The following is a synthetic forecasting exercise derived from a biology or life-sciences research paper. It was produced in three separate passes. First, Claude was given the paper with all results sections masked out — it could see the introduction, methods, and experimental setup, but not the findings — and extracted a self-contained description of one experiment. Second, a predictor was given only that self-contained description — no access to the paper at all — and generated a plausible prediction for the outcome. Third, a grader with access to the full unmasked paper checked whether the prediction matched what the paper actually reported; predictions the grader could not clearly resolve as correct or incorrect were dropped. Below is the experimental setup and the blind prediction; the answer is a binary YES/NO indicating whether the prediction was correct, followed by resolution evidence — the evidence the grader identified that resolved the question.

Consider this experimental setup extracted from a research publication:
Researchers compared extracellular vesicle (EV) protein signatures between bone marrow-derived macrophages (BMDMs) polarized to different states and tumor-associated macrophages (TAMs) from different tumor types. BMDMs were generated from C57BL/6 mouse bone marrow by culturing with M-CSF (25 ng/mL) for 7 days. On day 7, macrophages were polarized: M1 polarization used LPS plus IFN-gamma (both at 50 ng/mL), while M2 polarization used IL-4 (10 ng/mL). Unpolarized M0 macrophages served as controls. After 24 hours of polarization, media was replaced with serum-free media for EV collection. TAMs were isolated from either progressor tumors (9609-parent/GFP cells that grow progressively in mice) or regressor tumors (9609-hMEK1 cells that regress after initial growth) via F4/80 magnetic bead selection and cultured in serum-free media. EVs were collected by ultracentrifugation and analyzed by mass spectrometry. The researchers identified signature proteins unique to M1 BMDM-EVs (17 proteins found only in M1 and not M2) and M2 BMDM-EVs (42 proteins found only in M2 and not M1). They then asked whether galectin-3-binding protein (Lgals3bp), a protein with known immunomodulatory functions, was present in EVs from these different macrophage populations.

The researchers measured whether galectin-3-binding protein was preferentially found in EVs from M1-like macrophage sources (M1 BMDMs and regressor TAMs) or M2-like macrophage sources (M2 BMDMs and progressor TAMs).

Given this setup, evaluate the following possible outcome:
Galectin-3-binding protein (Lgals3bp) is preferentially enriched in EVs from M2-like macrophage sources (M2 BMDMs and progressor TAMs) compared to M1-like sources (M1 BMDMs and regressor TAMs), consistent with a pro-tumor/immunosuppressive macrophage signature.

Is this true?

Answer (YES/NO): NO